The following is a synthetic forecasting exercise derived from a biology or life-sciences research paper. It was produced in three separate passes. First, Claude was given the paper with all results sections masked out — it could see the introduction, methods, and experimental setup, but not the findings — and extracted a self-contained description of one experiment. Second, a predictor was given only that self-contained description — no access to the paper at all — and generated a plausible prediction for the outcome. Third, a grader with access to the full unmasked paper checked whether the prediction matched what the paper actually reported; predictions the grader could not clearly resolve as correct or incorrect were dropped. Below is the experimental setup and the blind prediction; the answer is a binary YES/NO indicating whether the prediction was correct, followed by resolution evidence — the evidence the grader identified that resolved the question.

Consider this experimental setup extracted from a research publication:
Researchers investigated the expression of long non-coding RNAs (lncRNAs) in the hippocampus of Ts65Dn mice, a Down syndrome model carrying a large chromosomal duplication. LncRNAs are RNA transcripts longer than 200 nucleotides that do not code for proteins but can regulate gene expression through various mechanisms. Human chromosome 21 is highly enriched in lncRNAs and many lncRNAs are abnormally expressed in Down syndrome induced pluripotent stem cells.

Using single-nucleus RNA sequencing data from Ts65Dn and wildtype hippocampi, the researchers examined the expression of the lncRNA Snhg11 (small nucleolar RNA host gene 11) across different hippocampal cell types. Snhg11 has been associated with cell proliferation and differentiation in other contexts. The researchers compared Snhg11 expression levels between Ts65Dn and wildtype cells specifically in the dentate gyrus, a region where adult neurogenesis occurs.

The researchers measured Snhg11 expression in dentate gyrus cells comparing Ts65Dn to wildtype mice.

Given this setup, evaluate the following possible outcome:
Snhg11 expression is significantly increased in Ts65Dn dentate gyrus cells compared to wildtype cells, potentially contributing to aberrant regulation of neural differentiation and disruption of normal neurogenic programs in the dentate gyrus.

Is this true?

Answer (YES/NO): NO